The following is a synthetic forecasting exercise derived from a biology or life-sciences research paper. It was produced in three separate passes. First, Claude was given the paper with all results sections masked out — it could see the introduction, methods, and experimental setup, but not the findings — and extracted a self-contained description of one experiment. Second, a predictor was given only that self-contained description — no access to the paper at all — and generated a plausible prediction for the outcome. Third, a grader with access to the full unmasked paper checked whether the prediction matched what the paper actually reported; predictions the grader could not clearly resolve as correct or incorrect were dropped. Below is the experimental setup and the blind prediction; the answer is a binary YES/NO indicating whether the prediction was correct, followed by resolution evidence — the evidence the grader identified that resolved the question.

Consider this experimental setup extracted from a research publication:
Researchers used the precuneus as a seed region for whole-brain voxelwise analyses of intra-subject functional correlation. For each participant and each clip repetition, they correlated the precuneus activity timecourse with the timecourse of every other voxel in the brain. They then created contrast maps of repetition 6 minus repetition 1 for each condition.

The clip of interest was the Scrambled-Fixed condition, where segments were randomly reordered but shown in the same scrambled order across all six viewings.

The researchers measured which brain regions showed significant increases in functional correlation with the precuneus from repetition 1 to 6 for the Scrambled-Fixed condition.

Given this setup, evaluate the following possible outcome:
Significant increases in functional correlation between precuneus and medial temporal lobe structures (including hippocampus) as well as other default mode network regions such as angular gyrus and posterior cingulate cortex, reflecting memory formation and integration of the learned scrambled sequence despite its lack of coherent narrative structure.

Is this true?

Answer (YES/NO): YES